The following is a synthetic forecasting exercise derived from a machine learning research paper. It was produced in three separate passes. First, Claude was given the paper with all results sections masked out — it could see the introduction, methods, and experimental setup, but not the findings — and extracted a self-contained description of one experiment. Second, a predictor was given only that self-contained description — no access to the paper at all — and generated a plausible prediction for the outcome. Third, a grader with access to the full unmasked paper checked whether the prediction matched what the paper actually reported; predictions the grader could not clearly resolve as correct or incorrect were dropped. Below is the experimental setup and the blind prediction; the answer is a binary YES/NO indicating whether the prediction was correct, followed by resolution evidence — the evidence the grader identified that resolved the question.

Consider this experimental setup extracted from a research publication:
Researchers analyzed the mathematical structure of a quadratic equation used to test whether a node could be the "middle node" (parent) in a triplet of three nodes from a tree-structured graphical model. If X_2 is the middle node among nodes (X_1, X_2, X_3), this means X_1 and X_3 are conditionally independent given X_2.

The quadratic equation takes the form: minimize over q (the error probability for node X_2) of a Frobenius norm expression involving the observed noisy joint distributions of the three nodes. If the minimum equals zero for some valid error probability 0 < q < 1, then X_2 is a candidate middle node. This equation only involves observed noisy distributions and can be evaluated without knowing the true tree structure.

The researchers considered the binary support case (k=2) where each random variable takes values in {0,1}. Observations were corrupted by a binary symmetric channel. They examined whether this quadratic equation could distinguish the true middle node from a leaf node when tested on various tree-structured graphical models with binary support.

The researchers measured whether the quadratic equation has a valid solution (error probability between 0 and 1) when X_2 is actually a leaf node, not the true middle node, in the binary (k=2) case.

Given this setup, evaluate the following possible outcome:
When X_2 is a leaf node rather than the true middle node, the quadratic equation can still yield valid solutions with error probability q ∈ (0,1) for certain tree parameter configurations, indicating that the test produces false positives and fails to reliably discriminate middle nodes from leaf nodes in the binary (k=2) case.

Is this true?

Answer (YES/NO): YES